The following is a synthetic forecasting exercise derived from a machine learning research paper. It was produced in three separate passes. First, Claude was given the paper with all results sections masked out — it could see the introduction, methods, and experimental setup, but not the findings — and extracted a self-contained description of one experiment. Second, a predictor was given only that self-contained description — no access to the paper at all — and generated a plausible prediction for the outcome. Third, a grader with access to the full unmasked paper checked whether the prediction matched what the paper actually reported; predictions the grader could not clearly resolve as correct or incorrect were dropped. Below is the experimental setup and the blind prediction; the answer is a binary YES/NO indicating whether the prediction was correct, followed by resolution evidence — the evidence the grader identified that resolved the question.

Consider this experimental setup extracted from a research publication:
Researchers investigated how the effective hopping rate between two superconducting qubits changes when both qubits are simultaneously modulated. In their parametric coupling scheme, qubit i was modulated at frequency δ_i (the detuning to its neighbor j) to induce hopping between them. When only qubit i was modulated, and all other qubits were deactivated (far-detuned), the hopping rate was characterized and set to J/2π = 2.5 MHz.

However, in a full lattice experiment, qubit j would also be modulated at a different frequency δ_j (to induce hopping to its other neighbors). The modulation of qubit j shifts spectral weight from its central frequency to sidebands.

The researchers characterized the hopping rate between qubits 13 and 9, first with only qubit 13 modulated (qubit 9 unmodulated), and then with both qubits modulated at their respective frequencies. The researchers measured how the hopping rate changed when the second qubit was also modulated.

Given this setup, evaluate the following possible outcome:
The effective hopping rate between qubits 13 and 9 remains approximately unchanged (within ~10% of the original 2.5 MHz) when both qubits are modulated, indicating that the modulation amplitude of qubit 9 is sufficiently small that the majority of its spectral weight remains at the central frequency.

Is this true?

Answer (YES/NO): NO